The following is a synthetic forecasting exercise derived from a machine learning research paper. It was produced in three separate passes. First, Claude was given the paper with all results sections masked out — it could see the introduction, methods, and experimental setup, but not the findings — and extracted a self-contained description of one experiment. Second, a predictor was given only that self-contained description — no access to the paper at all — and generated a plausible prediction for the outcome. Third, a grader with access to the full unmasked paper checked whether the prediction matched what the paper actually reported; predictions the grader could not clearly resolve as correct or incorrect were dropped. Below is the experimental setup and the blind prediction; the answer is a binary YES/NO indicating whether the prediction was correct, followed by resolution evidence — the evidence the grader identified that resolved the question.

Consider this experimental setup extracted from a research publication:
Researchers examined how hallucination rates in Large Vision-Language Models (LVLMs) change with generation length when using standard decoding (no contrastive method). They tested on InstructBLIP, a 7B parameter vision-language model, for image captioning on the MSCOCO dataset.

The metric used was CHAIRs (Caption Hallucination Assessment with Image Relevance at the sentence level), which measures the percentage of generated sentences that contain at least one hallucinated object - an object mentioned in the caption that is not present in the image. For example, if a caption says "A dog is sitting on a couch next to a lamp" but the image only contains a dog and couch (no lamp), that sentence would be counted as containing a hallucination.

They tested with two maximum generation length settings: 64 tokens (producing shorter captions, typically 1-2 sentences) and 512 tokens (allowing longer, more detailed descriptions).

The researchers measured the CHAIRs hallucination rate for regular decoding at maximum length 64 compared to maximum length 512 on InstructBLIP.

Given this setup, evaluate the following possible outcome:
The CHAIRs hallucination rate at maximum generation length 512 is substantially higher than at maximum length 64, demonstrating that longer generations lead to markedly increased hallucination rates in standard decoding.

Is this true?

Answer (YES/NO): YES